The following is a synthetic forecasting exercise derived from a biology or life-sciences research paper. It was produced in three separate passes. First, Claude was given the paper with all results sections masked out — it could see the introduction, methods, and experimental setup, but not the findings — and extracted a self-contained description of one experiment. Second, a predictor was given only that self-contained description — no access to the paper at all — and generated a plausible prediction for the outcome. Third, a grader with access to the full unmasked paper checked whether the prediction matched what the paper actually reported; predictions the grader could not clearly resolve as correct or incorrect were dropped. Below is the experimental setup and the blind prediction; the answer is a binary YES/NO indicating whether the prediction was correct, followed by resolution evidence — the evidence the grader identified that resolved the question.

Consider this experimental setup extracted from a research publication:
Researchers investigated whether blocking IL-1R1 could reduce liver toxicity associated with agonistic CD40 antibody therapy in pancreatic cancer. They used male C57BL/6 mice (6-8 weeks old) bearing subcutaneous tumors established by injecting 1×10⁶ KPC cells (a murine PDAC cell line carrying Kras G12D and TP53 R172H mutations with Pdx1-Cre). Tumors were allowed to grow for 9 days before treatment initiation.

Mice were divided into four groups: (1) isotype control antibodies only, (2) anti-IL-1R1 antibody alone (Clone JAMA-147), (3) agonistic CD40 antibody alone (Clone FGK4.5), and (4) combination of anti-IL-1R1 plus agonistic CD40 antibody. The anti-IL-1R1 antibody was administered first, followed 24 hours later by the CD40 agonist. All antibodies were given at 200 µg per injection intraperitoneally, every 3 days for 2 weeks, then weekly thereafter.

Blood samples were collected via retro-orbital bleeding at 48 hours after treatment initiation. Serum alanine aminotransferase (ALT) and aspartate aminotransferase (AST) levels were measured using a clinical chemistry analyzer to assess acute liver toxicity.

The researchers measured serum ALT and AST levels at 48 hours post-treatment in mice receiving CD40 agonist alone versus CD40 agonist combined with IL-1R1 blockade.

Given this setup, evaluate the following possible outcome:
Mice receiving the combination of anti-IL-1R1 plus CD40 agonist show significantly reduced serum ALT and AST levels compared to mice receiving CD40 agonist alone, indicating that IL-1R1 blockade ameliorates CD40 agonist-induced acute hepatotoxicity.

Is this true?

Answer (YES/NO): NO